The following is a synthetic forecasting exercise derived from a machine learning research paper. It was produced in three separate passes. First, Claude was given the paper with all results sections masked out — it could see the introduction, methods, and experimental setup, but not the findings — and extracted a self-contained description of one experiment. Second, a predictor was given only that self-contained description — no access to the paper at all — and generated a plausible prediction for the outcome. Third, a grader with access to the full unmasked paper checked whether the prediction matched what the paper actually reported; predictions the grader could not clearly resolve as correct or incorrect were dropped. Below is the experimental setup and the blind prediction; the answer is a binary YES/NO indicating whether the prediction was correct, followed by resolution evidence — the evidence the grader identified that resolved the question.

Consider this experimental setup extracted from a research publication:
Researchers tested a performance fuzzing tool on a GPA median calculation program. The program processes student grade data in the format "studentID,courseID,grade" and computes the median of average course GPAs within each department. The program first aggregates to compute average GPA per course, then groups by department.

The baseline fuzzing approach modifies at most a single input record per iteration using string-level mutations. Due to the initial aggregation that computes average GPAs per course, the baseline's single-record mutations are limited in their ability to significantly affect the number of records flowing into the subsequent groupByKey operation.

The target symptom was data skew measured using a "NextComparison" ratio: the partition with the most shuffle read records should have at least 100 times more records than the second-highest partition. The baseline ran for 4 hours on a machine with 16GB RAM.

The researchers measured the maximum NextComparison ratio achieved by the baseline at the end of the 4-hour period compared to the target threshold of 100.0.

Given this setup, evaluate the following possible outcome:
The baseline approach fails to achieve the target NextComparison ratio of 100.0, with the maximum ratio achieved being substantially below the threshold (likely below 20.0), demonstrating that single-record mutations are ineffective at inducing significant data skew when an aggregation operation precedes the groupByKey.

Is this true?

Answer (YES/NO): YES